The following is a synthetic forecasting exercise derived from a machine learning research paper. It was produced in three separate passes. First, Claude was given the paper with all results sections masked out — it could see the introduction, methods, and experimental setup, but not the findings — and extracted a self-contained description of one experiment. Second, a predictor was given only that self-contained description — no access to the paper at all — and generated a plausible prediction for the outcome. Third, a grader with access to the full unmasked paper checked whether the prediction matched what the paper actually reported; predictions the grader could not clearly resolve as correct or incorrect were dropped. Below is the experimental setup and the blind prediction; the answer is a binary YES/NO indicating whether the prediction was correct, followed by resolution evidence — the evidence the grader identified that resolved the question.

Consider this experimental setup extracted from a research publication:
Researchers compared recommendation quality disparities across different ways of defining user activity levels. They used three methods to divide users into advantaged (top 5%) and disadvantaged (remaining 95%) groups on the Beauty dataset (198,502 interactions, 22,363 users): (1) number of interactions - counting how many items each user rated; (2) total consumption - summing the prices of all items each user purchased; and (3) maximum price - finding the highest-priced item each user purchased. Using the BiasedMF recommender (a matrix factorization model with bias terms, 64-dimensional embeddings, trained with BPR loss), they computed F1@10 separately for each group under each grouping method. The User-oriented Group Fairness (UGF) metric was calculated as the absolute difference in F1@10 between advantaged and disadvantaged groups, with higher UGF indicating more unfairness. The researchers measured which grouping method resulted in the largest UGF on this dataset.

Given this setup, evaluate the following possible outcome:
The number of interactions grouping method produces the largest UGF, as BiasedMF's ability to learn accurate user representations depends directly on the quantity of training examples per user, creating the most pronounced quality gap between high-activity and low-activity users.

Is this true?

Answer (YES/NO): YES